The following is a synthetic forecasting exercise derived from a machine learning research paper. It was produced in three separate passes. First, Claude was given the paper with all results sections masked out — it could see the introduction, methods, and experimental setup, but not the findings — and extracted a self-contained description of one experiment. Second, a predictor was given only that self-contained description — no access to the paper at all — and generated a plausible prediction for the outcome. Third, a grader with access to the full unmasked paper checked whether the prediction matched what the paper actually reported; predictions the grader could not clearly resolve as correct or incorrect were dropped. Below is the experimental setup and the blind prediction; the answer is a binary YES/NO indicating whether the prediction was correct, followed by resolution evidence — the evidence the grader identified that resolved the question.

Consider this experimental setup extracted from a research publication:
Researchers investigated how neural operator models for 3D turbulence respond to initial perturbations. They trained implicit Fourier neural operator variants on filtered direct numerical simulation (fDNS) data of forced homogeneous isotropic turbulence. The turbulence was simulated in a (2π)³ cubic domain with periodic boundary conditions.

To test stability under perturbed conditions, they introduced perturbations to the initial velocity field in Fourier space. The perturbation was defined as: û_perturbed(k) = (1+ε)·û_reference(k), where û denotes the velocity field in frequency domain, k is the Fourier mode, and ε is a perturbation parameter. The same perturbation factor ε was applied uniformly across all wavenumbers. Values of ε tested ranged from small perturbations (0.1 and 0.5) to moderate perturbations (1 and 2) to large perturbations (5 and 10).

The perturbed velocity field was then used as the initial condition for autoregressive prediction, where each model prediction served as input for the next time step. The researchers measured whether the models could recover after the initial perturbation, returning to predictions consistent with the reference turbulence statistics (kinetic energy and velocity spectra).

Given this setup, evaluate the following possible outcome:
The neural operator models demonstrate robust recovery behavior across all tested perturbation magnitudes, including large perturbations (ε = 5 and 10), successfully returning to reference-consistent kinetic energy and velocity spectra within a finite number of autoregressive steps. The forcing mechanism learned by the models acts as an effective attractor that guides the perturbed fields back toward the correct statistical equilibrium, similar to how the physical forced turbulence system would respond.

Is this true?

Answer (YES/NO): NO